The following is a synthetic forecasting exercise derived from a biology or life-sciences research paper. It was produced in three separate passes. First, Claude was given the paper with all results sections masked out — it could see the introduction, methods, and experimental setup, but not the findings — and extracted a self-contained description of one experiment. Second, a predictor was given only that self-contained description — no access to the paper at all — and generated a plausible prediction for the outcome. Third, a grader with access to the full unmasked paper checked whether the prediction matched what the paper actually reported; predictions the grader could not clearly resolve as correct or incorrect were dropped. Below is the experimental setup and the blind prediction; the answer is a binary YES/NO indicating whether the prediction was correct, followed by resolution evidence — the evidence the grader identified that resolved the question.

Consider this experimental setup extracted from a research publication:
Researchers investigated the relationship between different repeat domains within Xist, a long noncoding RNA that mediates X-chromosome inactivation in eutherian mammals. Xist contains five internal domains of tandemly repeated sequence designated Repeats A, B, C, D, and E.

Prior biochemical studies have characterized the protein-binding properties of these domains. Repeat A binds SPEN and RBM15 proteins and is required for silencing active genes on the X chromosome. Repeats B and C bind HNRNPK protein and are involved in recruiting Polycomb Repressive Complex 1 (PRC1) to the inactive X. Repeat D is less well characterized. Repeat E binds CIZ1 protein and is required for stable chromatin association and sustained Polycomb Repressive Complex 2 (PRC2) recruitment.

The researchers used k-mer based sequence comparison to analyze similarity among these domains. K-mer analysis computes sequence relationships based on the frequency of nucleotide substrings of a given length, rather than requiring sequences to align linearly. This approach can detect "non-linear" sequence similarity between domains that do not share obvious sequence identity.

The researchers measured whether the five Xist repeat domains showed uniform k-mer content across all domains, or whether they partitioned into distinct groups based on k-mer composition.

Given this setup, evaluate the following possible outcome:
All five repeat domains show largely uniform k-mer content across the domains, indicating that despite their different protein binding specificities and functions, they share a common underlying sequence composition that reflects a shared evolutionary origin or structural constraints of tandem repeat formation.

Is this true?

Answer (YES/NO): NO